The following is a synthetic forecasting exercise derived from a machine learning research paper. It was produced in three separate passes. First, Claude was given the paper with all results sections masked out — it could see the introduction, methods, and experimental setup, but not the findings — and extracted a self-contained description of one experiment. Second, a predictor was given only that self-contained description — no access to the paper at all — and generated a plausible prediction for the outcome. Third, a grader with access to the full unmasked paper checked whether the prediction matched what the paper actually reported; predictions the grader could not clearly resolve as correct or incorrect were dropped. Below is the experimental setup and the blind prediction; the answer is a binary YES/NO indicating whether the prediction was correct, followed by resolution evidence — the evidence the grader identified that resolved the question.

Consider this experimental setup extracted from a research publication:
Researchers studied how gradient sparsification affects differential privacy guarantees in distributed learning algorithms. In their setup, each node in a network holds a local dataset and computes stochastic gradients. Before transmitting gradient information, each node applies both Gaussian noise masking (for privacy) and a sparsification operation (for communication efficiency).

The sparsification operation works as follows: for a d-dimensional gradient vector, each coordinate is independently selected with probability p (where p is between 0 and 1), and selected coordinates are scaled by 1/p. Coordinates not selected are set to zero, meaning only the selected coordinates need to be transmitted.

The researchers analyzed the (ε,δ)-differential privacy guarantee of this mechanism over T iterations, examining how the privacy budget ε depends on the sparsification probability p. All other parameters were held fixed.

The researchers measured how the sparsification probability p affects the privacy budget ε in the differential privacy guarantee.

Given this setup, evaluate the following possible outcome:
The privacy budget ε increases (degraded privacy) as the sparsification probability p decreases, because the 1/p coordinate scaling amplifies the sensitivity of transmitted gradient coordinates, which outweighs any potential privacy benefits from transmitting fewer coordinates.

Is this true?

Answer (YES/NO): NO